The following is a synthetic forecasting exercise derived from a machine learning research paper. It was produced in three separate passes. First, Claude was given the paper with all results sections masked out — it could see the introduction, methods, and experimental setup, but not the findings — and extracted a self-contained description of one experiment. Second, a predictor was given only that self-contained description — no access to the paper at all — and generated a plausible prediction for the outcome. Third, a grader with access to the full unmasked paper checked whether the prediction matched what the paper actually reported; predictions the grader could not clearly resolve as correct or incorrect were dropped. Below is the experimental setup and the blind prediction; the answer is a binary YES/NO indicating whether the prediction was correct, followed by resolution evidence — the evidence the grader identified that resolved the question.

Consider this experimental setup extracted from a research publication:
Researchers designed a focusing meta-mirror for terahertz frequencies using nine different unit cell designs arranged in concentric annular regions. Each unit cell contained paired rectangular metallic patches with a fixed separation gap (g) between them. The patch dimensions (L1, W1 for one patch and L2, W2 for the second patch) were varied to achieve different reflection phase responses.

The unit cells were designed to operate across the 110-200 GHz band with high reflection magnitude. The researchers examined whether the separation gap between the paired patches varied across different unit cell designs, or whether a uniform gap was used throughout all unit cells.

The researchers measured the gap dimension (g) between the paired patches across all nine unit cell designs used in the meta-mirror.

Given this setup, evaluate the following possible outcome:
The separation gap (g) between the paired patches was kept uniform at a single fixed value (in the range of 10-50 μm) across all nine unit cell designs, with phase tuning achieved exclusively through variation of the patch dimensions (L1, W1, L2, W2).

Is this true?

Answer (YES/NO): YES